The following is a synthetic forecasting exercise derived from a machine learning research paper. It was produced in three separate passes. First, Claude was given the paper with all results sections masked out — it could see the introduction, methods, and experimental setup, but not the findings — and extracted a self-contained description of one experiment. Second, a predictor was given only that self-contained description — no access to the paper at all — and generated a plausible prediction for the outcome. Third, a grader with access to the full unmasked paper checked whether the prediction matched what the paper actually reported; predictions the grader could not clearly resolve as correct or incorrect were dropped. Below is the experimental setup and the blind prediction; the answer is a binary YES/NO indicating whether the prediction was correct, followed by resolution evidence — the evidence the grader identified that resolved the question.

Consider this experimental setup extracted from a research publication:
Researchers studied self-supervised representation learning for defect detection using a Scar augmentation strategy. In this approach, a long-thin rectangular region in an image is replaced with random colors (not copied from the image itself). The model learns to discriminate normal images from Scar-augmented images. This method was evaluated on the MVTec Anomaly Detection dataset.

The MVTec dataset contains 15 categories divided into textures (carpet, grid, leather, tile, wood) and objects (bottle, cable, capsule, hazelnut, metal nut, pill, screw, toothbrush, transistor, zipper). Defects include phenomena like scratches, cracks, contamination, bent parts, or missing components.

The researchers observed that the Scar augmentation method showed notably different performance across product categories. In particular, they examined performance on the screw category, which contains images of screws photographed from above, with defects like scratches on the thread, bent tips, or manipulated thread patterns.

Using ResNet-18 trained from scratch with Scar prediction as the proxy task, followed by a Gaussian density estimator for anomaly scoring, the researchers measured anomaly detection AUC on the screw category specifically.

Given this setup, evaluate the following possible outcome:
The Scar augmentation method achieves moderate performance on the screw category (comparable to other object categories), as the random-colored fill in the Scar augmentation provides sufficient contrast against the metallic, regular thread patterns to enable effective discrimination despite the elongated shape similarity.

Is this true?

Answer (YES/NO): NO